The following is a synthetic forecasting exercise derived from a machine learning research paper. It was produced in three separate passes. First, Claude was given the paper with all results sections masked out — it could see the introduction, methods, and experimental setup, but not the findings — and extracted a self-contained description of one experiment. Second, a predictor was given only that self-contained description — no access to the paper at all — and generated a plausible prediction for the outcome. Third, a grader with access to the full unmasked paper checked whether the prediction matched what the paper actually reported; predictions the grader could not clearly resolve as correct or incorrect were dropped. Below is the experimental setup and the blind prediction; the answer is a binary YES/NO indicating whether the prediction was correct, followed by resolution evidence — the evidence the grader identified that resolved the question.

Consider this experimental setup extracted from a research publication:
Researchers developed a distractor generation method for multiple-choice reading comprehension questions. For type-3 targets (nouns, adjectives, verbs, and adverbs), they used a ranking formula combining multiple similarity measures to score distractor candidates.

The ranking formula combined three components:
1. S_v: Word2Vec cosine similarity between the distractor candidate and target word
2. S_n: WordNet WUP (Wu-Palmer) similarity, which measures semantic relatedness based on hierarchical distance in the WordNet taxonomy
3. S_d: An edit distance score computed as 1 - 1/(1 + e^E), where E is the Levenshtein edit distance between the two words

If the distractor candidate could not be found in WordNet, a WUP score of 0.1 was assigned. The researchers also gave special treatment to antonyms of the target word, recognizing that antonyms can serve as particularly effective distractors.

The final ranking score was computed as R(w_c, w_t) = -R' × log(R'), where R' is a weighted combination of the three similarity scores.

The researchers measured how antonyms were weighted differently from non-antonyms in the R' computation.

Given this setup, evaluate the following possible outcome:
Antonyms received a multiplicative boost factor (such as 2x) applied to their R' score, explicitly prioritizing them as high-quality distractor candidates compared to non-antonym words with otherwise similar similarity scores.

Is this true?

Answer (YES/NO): NO